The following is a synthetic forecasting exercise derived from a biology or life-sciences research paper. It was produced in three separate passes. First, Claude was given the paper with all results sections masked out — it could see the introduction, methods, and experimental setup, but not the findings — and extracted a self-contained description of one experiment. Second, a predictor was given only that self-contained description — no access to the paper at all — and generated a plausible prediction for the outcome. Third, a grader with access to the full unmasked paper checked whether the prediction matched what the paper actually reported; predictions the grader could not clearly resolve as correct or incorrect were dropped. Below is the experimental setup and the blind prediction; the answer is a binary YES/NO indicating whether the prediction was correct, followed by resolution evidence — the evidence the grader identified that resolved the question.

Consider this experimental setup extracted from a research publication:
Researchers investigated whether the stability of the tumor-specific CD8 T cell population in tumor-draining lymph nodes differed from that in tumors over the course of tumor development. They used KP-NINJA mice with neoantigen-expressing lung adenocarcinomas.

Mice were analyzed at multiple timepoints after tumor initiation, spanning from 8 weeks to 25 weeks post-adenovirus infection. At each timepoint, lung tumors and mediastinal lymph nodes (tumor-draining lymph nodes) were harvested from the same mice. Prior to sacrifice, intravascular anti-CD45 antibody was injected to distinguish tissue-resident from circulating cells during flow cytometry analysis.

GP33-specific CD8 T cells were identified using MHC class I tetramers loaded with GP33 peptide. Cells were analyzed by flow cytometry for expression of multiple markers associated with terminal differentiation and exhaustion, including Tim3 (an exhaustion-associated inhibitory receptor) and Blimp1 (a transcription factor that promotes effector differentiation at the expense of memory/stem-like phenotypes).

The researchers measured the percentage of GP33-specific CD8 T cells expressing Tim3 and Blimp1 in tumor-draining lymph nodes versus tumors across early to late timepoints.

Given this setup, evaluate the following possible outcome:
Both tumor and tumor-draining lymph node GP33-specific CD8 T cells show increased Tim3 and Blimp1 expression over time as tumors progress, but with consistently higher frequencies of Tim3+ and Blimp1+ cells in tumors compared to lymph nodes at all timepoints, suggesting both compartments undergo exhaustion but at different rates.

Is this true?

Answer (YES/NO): NO